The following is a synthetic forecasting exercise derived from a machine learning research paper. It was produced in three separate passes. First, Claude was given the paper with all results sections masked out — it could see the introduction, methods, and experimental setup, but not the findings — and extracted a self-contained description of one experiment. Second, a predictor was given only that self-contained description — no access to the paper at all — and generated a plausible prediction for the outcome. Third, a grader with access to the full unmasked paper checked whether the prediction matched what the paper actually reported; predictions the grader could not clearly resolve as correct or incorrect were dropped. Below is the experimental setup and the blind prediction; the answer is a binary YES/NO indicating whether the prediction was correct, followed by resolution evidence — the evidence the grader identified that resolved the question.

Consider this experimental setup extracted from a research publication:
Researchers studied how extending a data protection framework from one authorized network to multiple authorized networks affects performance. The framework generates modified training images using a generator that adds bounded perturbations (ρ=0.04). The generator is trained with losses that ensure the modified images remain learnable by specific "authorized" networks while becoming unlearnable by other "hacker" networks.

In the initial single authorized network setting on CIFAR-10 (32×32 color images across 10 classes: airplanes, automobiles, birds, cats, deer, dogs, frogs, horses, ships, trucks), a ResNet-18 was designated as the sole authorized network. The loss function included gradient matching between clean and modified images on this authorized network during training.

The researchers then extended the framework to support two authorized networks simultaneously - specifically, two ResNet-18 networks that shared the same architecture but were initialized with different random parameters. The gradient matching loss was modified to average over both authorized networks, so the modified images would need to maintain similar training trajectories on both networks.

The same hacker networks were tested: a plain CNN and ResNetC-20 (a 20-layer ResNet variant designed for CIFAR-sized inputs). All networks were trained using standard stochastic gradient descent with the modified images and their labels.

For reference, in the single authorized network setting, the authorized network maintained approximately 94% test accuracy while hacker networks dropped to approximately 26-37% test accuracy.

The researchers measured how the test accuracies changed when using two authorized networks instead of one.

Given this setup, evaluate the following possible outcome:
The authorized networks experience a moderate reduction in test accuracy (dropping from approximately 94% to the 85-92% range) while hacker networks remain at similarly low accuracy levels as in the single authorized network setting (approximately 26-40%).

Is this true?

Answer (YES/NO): NO